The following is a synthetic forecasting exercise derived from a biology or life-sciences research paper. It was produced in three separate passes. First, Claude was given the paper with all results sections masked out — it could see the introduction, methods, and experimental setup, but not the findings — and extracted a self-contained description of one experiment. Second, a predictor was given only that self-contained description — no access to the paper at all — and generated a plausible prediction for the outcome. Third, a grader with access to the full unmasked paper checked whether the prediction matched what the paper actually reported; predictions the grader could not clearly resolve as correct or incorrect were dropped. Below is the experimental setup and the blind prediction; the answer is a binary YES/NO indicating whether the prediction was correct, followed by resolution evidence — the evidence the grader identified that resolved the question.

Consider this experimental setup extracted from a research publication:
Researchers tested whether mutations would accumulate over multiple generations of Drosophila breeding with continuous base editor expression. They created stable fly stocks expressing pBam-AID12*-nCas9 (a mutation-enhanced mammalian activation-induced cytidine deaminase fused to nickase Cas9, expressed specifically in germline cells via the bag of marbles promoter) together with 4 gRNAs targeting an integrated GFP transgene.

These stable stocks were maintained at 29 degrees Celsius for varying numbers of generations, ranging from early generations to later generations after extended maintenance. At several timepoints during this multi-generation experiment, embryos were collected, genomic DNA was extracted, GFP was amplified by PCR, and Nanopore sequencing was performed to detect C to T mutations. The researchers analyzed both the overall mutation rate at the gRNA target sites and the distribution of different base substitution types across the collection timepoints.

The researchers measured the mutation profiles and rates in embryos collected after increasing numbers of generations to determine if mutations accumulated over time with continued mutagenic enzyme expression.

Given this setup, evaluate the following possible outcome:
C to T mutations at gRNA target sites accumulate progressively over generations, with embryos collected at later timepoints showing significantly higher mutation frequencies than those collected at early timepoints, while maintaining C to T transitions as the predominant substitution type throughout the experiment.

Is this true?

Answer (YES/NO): NO